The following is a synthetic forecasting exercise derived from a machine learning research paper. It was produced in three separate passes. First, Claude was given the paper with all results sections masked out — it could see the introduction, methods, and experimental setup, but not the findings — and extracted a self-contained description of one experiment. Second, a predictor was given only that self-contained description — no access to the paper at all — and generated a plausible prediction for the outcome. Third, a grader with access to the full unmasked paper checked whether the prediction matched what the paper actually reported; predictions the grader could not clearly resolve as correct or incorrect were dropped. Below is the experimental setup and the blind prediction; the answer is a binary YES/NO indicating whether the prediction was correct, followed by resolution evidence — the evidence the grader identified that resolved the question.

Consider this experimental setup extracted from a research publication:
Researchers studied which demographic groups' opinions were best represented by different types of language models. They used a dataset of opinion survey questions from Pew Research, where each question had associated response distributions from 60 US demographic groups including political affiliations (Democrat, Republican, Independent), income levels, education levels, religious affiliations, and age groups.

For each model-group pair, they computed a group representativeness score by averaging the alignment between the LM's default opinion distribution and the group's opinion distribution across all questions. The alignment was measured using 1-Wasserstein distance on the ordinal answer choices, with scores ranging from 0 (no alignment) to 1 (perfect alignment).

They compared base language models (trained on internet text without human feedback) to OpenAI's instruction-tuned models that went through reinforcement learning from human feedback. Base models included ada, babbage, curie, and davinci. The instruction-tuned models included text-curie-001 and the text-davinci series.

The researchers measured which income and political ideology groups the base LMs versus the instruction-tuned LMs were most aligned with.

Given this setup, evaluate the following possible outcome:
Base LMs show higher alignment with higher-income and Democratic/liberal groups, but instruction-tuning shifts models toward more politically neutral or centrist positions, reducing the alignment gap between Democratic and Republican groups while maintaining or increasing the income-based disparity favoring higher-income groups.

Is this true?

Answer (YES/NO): NO